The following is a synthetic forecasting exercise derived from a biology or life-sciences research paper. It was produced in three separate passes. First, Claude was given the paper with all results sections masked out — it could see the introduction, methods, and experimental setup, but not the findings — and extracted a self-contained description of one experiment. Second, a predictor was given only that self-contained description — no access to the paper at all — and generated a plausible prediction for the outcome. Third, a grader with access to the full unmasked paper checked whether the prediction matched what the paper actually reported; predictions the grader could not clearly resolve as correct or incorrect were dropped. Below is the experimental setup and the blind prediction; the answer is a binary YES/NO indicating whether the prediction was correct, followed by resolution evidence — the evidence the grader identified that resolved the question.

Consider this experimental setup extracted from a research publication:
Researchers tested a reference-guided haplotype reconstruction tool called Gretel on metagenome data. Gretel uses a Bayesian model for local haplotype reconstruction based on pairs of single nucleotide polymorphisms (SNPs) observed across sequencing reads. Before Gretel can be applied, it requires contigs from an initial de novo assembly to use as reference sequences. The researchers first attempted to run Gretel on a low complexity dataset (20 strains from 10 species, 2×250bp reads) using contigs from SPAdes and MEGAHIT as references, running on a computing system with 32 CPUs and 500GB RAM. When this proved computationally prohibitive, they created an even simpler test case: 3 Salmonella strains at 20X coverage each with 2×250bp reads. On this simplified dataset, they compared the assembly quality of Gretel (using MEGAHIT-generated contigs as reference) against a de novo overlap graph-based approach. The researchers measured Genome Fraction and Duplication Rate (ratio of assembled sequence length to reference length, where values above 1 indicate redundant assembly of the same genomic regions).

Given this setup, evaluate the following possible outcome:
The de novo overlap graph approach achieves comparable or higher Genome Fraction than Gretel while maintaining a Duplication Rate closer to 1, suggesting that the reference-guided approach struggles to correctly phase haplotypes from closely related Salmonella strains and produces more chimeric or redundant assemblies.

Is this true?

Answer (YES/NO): NO